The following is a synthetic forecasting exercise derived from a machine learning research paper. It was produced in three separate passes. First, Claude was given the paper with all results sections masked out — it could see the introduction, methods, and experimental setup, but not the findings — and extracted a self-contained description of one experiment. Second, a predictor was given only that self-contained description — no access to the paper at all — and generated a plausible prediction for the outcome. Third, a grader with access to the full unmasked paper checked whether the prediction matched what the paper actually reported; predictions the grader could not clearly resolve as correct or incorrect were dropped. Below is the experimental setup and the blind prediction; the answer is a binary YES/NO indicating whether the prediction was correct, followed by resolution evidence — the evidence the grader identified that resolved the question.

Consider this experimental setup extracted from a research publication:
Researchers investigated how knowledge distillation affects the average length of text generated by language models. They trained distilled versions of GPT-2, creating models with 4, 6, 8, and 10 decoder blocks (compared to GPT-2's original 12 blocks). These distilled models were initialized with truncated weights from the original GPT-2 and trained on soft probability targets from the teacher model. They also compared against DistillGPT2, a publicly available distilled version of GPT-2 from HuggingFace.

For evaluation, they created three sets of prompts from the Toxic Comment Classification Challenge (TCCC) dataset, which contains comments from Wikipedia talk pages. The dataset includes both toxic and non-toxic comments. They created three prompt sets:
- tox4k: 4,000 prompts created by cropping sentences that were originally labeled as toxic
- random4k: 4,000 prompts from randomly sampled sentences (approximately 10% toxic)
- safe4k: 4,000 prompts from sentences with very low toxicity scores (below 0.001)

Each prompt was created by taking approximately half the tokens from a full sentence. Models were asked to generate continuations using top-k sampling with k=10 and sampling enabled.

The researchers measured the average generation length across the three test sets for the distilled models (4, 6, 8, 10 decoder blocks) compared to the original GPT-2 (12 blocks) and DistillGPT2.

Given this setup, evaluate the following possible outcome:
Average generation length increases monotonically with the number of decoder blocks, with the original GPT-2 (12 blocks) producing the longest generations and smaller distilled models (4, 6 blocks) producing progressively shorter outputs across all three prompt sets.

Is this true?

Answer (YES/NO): NO